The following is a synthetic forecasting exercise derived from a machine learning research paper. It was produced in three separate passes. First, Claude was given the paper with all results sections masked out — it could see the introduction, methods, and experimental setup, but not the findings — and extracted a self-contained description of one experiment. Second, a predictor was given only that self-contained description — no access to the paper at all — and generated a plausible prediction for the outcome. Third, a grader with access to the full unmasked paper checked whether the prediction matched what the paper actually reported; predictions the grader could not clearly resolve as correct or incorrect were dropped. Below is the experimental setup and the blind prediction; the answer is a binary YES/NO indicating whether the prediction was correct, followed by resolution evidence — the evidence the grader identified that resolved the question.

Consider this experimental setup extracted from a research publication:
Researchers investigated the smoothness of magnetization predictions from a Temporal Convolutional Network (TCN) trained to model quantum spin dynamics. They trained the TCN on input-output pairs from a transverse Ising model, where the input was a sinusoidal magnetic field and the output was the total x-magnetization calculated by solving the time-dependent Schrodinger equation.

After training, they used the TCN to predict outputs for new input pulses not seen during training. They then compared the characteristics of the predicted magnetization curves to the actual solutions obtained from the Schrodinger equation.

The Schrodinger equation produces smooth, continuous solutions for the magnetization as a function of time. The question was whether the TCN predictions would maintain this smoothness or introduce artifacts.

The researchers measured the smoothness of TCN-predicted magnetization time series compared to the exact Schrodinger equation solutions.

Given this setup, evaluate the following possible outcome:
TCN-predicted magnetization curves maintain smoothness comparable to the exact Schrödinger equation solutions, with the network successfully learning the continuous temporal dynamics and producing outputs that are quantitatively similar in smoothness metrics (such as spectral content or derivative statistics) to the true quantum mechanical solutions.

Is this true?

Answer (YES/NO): NO